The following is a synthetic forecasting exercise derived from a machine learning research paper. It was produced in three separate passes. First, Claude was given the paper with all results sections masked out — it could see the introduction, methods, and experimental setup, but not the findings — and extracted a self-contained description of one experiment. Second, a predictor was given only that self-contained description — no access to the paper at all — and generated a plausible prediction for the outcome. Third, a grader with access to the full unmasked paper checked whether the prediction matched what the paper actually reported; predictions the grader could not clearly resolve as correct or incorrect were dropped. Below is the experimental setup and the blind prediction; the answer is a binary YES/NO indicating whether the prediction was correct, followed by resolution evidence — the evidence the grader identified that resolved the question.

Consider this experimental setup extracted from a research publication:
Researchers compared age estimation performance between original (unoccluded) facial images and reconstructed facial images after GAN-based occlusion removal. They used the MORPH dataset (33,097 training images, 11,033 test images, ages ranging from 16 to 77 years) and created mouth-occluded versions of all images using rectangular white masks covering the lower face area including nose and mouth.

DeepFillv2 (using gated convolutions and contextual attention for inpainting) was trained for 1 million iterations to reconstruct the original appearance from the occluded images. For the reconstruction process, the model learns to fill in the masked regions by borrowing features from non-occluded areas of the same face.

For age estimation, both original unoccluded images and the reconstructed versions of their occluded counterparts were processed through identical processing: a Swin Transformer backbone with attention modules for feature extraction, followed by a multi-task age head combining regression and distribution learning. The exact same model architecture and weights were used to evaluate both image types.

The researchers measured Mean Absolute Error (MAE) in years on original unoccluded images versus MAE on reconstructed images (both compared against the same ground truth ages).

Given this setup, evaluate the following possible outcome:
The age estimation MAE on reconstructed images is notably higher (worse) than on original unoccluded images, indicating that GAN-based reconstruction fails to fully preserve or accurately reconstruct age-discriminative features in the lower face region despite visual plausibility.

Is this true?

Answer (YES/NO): NO